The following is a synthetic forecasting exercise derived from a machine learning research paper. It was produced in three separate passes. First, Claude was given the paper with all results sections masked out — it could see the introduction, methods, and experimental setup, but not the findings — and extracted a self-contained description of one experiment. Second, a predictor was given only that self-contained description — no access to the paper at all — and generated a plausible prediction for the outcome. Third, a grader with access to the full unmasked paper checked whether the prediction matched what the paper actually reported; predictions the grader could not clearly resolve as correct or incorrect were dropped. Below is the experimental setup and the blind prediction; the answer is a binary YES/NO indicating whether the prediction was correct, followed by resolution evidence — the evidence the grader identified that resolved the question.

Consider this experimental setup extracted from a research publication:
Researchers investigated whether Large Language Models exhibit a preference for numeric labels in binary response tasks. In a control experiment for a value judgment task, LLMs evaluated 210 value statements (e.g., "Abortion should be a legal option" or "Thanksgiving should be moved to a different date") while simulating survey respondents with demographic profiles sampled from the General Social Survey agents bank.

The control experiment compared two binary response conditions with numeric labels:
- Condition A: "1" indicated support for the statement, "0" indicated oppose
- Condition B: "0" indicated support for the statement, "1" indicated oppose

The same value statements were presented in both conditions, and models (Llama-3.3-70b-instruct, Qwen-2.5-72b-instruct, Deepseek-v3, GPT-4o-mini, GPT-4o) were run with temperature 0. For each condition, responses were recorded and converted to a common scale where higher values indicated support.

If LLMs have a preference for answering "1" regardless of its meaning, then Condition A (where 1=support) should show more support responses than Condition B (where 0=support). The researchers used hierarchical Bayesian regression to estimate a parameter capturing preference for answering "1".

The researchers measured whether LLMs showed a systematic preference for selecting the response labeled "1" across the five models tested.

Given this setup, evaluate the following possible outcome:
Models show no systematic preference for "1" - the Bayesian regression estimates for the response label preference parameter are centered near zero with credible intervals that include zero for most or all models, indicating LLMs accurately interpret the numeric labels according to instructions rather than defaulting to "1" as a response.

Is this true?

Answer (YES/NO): YES